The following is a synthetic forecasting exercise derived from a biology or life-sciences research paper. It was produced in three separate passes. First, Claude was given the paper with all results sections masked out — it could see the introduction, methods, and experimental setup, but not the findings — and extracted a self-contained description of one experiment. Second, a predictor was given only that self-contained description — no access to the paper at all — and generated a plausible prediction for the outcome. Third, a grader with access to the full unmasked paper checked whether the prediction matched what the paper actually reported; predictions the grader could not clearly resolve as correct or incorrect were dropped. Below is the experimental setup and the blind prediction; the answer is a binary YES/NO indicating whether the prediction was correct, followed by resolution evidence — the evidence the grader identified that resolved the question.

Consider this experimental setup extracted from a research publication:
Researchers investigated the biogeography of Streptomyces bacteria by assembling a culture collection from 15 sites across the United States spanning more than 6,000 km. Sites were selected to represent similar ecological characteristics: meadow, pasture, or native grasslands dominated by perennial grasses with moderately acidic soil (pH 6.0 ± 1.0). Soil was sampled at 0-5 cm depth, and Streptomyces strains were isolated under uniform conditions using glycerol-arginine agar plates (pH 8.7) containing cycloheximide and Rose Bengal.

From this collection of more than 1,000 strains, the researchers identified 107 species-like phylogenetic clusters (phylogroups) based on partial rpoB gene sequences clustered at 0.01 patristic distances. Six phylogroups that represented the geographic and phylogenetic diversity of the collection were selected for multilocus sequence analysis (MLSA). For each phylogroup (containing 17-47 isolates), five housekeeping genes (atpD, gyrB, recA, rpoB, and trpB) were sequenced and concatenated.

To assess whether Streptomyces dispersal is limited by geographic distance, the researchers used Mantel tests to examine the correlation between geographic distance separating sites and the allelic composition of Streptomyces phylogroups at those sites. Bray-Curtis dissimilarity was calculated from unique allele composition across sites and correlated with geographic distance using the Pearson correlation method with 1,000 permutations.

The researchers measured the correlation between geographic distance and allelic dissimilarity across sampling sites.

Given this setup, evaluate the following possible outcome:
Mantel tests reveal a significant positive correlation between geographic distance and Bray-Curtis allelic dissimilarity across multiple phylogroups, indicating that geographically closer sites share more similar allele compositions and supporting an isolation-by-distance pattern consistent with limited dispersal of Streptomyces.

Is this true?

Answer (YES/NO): YES